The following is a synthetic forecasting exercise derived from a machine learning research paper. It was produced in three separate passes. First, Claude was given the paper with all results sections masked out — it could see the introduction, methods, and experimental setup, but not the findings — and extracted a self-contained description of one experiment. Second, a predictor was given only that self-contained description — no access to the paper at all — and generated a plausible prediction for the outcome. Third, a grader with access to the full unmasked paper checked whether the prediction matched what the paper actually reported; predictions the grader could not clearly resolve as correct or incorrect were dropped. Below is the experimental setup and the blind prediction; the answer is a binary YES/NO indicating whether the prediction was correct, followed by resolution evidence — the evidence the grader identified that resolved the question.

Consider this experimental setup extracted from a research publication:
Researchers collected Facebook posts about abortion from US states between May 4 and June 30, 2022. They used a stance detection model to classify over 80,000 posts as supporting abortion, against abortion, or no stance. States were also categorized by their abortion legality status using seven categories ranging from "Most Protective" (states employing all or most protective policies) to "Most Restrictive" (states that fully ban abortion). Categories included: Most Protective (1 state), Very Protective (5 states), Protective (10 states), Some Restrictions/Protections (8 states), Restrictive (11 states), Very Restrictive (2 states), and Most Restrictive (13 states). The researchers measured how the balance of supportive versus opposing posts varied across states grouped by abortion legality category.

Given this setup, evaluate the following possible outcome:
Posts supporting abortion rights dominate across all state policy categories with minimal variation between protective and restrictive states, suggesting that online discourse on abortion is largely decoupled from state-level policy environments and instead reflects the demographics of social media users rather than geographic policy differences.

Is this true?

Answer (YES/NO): NO